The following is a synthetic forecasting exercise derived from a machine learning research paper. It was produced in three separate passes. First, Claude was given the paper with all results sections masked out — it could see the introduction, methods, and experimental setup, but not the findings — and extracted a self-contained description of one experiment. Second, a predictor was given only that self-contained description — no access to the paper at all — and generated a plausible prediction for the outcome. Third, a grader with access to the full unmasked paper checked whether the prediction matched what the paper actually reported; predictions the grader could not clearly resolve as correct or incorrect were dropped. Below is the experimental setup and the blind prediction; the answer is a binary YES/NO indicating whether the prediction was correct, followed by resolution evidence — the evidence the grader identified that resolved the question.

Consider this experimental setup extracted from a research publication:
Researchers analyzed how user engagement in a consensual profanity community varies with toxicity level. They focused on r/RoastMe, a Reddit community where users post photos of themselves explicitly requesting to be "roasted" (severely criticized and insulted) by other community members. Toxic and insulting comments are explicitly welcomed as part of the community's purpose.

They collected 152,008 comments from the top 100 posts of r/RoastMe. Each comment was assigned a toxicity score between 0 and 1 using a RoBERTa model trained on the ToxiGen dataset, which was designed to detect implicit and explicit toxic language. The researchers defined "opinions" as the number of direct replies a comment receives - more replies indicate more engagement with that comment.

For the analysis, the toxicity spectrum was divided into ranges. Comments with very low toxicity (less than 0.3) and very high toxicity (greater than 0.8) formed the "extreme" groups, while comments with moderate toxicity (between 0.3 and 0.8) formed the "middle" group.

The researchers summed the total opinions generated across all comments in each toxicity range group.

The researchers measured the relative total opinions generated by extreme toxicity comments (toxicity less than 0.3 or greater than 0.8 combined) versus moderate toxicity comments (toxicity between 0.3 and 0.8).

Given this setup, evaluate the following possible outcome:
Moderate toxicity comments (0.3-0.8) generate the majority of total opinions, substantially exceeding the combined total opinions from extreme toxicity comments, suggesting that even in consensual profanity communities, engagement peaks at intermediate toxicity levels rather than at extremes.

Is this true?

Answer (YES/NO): NO